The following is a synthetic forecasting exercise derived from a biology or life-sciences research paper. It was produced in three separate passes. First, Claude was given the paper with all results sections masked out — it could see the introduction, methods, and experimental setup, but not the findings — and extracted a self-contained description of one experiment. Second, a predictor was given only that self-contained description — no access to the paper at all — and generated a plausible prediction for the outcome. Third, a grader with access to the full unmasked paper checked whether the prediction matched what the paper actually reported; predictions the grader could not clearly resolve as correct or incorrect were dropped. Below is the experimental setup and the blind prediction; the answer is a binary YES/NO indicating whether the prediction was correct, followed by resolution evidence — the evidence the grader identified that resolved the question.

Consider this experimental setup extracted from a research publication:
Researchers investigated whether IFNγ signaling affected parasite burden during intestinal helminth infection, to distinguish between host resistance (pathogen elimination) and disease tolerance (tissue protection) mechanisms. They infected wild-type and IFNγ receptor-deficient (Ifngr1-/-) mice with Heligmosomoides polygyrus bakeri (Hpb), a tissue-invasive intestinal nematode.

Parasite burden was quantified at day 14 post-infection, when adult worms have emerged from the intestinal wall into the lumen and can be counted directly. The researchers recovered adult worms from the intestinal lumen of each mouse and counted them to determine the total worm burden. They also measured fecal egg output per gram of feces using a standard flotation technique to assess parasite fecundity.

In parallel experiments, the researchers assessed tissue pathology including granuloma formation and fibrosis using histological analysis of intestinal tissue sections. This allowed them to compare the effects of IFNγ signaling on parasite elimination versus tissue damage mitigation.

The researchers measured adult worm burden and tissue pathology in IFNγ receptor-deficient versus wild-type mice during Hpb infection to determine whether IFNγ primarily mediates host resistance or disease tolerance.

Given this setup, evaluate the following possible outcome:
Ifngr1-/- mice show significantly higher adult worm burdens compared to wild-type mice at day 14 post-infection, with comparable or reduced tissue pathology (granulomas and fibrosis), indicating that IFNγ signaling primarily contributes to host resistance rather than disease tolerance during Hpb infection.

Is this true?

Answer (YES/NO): NO